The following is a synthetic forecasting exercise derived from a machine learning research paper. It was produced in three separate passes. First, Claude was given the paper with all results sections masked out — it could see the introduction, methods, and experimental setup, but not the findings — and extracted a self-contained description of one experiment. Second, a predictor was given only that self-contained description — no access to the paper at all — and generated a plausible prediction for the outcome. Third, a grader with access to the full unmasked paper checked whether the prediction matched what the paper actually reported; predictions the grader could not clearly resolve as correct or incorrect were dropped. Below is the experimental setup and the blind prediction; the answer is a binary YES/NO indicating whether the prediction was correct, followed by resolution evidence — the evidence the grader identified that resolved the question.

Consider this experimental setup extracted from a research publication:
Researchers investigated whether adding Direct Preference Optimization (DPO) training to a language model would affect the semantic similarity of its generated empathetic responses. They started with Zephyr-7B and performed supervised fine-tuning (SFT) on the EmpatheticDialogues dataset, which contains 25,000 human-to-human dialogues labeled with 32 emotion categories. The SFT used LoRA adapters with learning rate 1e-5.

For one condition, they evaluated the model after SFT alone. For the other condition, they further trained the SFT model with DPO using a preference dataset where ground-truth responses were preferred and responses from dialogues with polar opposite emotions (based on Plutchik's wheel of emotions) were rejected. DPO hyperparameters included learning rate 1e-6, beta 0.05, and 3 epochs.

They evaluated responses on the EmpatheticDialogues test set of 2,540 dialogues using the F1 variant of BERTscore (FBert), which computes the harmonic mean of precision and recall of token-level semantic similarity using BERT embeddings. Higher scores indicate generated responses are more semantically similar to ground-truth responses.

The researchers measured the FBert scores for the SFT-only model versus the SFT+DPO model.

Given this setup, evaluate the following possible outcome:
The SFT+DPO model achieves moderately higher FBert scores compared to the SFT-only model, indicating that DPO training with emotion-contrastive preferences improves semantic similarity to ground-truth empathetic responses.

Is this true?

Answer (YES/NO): NO